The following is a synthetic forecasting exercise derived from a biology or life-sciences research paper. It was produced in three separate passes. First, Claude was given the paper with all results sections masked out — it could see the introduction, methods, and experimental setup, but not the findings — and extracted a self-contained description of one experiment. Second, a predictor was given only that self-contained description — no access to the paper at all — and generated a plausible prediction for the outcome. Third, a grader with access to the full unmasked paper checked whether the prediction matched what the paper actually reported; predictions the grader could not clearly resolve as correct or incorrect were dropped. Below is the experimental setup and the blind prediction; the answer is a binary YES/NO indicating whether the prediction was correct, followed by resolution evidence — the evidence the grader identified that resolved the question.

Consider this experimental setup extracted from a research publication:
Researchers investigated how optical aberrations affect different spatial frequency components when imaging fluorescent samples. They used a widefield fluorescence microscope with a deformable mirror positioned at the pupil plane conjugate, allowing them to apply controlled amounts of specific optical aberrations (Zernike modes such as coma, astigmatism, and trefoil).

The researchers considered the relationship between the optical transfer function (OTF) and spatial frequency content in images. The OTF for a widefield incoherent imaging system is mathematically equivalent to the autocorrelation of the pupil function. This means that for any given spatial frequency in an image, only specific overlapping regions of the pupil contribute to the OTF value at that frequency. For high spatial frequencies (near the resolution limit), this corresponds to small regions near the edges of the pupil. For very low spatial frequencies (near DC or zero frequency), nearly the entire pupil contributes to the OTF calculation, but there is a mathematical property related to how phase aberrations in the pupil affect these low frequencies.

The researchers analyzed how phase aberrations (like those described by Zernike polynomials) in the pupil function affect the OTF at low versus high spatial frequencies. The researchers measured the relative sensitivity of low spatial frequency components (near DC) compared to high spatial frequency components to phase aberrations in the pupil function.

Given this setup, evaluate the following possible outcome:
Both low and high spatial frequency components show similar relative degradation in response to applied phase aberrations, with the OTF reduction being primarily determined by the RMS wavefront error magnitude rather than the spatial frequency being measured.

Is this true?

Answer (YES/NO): NO